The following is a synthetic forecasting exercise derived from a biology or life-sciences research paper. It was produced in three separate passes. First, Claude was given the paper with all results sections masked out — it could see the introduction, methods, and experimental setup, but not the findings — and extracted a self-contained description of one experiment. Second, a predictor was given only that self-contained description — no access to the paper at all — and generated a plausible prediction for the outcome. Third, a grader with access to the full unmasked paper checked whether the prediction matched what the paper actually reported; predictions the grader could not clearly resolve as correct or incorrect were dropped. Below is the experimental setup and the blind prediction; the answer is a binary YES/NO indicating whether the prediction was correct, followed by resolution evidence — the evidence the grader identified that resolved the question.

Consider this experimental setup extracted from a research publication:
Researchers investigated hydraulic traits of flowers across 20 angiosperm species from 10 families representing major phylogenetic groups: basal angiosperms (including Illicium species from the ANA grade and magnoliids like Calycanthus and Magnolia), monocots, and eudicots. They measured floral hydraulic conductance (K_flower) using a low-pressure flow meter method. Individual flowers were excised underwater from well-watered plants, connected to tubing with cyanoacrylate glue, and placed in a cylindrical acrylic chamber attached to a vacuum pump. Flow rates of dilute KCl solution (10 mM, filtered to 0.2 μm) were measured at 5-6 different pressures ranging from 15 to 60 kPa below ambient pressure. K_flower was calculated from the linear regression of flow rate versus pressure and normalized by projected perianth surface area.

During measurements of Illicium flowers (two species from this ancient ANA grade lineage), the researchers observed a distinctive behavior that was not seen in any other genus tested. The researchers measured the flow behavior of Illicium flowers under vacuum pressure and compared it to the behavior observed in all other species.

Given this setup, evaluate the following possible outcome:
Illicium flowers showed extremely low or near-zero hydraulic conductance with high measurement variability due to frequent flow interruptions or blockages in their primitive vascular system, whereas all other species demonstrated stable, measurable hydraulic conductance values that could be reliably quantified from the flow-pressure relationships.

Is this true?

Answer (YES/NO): NO